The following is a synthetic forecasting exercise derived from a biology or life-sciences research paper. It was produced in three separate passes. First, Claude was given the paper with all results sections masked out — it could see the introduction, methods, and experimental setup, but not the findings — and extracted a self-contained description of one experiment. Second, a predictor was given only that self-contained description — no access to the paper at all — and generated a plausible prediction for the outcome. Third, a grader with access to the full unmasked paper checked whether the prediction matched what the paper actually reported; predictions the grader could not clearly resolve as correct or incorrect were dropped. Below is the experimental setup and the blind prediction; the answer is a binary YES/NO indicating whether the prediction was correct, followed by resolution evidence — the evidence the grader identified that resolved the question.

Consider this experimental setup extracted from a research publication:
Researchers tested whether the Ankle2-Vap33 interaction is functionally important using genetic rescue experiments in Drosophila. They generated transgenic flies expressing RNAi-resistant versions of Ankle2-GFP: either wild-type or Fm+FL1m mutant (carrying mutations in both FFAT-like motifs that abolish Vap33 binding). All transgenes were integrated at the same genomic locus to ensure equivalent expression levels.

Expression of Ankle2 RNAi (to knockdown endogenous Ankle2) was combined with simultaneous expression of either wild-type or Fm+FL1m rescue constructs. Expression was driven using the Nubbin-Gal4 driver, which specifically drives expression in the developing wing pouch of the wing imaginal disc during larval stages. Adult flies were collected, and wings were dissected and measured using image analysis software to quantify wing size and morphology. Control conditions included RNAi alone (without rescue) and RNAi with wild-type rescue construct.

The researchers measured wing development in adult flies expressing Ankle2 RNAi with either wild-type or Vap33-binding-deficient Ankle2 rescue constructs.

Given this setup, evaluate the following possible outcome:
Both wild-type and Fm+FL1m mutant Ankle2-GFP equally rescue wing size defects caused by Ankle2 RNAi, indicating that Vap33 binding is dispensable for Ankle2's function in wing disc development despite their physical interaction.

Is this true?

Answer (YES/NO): YES